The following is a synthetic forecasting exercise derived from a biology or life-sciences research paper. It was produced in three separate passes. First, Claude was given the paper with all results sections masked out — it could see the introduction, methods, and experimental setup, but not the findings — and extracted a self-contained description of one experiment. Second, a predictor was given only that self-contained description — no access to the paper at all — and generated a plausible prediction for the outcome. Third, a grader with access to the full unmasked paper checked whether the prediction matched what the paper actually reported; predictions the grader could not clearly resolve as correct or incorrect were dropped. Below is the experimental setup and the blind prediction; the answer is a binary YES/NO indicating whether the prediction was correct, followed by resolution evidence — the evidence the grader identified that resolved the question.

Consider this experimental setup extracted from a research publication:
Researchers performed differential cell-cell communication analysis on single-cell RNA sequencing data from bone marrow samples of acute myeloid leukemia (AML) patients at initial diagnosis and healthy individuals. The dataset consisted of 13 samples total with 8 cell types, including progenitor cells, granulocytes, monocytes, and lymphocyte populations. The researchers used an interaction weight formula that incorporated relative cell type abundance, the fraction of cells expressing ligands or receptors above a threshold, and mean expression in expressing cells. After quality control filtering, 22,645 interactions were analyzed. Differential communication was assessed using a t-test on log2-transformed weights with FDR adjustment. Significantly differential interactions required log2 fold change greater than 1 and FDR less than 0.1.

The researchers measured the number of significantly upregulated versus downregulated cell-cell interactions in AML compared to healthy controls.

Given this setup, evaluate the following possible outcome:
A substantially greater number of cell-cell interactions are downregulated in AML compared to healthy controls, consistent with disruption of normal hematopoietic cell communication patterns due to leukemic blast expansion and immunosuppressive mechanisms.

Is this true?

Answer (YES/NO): YES